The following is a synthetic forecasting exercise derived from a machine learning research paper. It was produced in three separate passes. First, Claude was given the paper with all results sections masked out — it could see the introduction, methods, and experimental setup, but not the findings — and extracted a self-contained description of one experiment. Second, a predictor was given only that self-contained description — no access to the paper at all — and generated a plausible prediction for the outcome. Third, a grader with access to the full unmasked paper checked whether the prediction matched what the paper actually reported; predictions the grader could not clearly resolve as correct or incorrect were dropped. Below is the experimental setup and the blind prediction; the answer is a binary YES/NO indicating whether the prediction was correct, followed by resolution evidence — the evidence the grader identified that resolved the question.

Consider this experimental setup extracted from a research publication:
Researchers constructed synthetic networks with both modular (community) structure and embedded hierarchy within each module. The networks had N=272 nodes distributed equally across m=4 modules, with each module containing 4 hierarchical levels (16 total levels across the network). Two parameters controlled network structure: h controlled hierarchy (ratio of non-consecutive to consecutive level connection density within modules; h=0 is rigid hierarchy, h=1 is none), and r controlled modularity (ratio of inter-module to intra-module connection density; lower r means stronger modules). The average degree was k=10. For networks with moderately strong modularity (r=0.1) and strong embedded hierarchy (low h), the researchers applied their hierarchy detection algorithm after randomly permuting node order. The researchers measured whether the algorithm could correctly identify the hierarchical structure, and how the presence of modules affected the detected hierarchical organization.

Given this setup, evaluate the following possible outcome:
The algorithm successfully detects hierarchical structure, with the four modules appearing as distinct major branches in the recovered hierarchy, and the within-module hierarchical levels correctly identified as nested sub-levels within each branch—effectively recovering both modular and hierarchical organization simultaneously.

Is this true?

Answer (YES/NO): NO